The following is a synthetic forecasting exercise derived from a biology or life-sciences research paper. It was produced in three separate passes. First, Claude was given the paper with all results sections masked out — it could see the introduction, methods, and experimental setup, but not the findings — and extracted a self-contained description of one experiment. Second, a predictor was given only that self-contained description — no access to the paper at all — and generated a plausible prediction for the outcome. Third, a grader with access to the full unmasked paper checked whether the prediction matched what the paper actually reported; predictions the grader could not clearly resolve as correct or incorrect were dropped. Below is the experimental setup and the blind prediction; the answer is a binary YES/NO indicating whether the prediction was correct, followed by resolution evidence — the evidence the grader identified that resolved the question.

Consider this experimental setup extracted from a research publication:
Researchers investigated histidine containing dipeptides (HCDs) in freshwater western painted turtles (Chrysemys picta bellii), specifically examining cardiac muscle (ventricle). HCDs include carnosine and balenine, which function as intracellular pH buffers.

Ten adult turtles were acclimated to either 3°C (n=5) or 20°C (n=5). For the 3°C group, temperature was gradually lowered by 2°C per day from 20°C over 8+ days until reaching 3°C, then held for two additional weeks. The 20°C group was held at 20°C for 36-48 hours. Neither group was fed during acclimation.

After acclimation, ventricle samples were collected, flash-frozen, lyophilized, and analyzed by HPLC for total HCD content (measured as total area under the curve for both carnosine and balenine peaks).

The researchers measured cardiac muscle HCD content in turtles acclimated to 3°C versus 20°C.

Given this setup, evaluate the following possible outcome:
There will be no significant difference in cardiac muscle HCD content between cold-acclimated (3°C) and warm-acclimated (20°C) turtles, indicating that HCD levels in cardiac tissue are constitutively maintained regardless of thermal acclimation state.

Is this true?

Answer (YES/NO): YES